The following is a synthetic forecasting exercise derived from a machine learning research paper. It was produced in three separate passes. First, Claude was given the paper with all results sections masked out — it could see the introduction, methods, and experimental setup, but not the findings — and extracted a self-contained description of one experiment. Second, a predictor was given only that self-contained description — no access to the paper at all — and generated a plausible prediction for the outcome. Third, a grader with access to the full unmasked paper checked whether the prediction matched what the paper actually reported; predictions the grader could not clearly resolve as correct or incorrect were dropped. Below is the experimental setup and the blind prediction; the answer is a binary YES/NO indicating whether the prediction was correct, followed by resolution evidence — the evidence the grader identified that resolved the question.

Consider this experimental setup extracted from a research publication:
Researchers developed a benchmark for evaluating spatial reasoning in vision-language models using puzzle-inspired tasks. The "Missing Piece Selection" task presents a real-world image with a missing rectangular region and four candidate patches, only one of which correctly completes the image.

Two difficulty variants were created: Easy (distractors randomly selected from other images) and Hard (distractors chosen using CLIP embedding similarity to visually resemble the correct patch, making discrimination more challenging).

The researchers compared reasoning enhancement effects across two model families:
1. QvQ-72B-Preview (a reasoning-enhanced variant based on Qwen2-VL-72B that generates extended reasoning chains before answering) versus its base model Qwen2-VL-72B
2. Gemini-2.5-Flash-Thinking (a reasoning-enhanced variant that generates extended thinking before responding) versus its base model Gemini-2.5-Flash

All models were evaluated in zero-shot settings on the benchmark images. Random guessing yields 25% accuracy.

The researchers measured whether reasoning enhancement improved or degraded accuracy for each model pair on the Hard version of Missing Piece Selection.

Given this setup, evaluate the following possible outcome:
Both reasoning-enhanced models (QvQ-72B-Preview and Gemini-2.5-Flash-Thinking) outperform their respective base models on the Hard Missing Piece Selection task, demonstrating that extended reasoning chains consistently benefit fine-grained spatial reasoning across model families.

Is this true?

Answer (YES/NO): NO